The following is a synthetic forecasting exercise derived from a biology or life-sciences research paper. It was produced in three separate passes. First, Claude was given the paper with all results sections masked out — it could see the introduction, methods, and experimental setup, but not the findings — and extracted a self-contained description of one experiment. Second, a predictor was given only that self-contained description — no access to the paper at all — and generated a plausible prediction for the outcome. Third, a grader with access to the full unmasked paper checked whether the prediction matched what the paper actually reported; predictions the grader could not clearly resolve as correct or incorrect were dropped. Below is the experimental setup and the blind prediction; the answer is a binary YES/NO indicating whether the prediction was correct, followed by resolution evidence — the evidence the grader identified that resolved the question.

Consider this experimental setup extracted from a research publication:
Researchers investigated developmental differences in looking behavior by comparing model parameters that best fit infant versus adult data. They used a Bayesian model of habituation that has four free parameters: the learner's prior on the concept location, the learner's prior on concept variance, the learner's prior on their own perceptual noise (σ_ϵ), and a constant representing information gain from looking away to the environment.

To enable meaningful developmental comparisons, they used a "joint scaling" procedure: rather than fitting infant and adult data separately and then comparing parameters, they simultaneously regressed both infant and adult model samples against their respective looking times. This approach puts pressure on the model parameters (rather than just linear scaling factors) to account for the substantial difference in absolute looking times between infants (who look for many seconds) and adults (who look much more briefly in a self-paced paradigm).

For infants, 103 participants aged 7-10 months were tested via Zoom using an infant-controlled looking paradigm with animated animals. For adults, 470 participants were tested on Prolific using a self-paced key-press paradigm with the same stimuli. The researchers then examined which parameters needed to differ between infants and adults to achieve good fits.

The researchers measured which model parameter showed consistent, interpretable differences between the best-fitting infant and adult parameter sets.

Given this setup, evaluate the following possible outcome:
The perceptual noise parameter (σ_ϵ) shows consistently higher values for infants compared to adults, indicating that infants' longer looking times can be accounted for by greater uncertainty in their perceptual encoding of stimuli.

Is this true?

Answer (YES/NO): YES